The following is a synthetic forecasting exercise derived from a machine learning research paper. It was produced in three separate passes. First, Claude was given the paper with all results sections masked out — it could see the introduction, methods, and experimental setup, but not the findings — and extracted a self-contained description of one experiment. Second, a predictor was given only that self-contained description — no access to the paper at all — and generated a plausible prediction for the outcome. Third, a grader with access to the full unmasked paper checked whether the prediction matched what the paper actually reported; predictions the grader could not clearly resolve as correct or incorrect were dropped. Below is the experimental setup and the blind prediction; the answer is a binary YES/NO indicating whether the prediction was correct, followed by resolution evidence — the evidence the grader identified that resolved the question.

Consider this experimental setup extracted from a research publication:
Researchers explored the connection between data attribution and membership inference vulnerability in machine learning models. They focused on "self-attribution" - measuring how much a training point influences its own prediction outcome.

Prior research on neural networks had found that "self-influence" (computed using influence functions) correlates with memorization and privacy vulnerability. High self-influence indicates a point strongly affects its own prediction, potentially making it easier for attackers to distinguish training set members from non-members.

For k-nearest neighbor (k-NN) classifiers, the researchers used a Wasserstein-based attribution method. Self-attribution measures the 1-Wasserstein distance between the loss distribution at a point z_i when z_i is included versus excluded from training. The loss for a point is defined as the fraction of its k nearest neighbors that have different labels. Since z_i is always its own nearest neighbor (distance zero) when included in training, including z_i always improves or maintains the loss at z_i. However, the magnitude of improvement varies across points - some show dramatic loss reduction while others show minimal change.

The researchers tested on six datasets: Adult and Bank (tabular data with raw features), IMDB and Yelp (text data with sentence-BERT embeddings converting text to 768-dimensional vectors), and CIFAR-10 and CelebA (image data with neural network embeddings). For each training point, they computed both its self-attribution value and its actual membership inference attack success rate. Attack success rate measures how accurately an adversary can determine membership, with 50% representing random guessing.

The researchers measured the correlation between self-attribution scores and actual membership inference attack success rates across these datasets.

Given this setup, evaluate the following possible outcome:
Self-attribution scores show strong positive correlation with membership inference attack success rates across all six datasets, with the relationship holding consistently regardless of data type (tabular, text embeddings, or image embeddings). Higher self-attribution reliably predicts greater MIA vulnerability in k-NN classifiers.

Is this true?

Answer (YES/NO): NO